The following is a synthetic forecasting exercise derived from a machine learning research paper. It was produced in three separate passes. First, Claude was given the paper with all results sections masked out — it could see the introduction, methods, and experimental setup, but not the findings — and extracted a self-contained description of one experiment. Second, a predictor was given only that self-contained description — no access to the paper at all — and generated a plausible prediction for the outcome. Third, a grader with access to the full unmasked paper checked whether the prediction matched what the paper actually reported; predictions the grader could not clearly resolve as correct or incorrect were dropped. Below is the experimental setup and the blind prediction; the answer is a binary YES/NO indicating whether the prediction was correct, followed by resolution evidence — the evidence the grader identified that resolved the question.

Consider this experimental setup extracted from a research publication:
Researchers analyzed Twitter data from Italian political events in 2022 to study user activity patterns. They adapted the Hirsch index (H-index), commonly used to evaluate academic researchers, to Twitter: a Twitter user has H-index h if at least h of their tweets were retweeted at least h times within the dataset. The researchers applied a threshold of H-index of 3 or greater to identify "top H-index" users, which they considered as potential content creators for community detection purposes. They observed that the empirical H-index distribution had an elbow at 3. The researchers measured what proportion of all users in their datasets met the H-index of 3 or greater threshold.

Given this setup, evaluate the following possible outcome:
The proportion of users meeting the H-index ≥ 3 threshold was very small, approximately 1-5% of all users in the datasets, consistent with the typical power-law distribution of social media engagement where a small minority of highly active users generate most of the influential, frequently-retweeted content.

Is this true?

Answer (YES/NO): YES